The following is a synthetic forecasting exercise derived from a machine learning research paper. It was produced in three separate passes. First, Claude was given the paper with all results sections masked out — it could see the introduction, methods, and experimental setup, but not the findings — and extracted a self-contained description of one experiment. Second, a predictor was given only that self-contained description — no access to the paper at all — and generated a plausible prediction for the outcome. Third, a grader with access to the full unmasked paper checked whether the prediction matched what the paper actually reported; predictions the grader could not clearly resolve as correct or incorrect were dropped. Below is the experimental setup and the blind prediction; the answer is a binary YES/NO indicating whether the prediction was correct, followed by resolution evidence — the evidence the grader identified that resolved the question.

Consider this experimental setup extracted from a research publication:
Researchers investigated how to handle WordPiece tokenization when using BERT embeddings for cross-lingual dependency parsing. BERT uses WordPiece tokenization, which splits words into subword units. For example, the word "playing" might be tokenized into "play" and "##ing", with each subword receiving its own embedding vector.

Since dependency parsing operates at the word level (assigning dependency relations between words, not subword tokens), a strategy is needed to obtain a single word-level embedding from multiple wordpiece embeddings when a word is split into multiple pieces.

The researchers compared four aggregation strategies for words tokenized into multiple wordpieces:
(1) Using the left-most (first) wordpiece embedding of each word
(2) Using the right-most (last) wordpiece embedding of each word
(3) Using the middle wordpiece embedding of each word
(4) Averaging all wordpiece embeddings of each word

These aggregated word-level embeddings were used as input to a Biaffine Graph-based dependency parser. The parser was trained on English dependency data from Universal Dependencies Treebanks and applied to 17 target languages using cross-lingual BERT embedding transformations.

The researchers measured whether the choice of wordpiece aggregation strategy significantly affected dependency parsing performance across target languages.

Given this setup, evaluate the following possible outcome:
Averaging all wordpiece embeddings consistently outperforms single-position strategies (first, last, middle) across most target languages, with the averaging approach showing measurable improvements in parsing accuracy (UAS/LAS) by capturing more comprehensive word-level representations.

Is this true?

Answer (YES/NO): NO